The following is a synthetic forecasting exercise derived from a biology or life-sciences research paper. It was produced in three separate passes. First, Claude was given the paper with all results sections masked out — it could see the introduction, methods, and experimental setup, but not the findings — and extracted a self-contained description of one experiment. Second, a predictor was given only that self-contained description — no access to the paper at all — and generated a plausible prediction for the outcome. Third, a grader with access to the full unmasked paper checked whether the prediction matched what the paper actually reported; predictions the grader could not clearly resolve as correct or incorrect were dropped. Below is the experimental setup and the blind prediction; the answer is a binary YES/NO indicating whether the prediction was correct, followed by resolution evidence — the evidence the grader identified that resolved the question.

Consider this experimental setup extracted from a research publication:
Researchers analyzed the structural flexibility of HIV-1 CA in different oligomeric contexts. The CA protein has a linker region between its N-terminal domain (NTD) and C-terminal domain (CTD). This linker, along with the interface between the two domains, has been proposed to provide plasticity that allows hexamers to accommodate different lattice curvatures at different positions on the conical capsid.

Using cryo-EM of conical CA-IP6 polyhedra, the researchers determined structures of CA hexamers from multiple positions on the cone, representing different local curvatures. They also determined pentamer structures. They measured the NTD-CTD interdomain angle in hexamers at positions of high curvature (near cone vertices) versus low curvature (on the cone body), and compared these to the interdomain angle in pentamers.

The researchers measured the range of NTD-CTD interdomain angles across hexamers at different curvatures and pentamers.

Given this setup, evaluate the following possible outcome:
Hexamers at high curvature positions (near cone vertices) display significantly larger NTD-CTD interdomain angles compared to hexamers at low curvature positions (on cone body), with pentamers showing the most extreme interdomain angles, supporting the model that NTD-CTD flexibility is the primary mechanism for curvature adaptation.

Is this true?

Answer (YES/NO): NO